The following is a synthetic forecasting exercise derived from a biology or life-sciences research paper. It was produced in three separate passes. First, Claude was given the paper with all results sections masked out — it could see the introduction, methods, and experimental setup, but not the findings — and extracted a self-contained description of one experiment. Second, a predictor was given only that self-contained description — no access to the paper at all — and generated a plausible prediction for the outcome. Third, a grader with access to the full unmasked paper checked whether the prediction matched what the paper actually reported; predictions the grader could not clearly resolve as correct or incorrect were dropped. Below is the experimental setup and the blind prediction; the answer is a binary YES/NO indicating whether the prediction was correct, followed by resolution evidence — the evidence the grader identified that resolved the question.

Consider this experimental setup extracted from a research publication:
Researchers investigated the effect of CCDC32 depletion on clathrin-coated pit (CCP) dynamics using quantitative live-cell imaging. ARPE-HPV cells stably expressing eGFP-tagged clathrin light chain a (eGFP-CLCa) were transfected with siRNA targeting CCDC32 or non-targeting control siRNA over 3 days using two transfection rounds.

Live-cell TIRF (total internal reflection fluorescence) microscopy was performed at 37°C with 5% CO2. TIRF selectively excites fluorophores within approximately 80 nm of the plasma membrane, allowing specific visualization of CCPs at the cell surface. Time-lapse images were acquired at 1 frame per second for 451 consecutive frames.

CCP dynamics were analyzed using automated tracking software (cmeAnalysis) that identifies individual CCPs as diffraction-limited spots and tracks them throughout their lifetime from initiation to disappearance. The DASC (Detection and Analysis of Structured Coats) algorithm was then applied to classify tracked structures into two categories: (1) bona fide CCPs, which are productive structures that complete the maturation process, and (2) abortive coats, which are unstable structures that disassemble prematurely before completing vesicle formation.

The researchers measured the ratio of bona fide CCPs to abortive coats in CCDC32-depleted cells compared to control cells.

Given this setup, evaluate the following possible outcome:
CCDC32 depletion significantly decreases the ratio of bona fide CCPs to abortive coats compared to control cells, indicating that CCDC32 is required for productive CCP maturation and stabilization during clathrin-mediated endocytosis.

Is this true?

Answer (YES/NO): YES